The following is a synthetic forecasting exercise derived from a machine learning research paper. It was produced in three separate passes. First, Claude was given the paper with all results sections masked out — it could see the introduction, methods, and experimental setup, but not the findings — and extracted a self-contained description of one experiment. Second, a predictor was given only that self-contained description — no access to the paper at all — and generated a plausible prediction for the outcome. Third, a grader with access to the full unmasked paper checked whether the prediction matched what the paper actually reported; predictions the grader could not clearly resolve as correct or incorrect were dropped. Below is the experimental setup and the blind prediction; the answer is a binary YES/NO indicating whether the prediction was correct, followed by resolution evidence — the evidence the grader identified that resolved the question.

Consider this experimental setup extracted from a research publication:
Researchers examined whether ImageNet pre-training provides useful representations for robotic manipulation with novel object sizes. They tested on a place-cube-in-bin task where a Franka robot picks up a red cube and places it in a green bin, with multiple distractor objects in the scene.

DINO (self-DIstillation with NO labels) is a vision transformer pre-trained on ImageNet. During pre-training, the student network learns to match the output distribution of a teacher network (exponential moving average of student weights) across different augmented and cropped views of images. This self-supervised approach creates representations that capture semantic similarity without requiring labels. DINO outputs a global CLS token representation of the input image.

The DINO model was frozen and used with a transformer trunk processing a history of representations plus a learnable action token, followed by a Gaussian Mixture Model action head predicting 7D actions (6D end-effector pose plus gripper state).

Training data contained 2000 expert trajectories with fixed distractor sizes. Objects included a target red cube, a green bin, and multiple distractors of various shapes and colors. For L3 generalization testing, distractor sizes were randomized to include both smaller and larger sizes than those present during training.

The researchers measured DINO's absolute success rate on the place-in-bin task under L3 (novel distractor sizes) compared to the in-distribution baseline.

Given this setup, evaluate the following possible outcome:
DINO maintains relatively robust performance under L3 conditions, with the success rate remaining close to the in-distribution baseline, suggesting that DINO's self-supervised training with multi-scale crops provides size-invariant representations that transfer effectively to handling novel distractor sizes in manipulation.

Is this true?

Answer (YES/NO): NO